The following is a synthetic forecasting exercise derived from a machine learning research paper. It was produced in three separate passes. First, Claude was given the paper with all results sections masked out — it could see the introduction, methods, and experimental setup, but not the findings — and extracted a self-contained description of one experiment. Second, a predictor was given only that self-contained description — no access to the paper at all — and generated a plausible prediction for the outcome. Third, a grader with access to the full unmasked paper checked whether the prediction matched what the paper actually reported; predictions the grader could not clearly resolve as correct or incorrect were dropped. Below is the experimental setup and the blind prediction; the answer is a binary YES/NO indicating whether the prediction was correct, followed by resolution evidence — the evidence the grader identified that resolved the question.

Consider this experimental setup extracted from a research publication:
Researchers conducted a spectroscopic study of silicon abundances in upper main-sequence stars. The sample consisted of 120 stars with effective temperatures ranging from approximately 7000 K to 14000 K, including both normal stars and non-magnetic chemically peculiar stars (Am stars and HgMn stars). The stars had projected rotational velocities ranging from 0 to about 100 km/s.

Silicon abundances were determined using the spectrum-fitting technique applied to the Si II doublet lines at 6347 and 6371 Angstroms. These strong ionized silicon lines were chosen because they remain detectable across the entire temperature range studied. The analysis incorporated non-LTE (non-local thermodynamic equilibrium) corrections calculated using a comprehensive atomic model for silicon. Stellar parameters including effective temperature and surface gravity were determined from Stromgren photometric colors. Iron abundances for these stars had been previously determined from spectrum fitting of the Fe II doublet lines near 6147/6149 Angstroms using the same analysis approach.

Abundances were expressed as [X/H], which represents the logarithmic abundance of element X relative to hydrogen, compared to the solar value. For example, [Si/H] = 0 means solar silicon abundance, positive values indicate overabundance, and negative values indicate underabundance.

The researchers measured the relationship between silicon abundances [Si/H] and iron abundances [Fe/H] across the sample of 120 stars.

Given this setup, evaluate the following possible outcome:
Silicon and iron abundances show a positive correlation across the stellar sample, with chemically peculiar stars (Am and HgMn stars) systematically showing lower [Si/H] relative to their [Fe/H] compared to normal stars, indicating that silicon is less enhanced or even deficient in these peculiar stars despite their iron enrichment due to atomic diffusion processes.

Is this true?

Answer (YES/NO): NO